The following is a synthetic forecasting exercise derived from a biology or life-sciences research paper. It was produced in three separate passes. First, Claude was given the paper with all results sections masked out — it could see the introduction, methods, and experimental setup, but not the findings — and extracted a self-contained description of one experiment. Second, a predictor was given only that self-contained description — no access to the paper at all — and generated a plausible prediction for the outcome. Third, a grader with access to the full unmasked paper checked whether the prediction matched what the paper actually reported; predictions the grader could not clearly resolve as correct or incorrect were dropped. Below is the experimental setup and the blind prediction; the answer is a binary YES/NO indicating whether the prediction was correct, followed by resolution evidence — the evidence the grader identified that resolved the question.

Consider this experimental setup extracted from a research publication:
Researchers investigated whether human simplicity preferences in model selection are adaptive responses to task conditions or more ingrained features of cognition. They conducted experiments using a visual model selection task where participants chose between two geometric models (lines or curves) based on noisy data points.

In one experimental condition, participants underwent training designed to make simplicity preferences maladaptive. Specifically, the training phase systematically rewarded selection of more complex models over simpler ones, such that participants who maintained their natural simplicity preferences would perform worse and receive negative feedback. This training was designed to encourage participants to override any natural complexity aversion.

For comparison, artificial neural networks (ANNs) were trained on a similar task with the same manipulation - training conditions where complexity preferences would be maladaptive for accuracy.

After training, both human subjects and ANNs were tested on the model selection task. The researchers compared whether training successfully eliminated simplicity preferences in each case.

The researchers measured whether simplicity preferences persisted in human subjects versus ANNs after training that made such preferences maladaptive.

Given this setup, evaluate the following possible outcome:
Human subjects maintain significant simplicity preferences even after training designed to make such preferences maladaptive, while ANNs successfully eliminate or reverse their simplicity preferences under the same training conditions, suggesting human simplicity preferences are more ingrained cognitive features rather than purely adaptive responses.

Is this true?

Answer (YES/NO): YES